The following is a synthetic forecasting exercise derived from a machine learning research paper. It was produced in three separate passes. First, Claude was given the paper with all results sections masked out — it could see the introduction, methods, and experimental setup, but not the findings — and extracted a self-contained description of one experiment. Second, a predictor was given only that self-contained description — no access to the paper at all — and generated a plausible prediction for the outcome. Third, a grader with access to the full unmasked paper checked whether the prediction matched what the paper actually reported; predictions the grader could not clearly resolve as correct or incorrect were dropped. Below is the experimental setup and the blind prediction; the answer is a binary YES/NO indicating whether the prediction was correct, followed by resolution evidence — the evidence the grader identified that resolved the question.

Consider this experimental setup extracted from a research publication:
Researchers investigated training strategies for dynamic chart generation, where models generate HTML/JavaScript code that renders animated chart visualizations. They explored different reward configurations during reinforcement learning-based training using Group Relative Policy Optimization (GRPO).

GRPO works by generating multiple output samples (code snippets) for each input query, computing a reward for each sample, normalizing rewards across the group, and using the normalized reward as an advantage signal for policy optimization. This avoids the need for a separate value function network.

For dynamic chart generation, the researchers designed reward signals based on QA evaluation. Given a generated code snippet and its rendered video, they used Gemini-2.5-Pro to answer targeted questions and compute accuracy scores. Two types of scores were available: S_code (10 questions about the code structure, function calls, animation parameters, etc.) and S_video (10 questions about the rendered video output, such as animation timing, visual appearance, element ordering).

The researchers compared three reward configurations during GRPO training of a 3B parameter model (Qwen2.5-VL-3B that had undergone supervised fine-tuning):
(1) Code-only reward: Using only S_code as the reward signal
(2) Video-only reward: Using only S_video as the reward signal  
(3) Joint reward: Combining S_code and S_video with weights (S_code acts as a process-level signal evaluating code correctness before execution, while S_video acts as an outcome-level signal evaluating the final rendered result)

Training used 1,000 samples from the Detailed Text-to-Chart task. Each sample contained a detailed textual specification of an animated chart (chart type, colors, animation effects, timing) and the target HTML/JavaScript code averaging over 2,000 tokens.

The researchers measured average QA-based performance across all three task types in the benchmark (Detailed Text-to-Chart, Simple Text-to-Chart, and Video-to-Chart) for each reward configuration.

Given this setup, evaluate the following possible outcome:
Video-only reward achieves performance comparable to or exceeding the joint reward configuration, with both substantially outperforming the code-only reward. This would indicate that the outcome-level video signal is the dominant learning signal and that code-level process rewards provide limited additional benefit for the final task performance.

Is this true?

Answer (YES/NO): NO